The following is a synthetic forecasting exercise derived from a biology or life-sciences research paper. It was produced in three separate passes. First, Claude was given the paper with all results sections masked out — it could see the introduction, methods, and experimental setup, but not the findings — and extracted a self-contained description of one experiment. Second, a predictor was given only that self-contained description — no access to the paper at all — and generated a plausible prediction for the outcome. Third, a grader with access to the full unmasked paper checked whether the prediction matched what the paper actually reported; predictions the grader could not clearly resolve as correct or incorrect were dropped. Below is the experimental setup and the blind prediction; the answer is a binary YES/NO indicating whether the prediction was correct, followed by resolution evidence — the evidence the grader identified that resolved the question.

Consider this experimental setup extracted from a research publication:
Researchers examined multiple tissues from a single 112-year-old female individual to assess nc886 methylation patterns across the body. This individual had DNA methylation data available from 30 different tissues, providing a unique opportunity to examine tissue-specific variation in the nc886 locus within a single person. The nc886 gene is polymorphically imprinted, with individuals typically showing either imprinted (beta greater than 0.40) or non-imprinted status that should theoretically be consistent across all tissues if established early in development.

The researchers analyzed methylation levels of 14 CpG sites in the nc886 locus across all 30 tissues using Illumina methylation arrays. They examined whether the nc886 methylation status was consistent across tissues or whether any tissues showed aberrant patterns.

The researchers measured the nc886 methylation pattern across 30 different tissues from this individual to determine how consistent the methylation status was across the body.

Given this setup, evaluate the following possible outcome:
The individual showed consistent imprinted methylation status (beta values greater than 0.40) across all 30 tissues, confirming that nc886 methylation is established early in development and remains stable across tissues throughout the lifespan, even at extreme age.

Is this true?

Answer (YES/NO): NO